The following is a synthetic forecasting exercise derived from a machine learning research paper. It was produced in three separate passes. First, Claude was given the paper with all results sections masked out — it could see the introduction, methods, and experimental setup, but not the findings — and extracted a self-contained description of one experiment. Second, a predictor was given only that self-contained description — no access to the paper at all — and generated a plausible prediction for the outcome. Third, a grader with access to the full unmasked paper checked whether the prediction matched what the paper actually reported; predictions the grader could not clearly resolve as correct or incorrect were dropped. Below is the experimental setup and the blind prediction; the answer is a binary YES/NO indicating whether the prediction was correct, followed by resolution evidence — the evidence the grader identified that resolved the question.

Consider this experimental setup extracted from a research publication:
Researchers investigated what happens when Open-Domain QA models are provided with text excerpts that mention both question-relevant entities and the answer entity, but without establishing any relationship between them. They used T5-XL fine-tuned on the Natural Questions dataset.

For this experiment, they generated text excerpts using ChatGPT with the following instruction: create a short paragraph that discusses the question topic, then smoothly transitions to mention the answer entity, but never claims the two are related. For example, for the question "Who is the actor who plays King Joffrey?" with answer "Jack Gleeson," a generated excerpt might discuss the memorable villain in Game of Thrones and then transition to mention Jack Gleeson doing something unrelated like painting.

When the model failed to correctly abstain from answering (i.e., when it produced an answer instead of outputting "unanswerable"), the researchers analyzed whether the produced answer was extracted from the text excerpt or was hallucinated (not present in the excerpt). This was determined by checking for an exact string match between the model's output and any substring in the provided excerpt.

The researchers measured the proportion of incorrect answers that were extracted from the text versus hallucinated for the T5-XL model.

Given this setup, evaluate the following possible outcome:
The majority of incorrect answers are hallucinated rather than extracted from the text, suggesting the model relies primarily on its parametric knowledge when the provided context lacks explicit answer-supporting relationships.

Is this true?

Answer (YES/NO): NO